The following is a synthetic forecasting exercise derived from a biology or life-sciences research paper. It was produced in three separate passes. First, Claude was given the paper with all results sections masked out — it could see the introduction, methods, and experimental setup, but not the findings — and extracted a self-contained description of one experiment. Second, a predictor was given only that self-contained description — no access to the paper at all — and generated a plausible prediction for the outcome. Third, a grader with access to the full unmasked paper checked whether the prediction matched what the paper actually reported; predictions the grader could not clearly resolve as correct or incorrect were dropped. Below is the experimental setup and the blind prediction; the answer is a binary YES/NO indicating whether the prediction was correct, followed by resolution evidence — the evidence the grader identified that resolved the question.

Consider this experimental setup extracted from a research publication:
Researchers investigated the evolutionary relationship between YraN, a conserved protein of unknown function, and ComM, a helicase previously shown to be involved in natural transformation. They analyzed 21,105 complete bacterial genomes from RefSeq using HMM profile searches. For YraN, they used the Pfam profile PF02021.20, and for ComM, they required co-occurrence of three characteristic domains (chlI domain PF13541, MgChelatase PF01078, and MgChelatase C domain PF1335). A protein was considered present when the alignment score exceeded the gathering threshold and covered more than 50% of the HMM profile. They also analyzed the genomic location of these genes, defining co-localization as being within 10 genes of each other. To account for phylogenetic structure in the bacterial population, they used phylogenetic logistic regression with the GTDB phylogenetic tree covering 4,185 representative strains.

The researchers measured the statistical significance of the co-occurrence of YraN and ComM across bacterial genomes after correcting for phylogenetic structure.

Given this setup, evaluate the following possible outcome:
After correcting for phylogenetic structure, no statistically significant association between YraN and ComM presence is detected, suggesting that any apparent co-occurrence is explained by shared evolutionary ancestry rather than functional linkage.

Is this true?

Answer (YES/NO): NO